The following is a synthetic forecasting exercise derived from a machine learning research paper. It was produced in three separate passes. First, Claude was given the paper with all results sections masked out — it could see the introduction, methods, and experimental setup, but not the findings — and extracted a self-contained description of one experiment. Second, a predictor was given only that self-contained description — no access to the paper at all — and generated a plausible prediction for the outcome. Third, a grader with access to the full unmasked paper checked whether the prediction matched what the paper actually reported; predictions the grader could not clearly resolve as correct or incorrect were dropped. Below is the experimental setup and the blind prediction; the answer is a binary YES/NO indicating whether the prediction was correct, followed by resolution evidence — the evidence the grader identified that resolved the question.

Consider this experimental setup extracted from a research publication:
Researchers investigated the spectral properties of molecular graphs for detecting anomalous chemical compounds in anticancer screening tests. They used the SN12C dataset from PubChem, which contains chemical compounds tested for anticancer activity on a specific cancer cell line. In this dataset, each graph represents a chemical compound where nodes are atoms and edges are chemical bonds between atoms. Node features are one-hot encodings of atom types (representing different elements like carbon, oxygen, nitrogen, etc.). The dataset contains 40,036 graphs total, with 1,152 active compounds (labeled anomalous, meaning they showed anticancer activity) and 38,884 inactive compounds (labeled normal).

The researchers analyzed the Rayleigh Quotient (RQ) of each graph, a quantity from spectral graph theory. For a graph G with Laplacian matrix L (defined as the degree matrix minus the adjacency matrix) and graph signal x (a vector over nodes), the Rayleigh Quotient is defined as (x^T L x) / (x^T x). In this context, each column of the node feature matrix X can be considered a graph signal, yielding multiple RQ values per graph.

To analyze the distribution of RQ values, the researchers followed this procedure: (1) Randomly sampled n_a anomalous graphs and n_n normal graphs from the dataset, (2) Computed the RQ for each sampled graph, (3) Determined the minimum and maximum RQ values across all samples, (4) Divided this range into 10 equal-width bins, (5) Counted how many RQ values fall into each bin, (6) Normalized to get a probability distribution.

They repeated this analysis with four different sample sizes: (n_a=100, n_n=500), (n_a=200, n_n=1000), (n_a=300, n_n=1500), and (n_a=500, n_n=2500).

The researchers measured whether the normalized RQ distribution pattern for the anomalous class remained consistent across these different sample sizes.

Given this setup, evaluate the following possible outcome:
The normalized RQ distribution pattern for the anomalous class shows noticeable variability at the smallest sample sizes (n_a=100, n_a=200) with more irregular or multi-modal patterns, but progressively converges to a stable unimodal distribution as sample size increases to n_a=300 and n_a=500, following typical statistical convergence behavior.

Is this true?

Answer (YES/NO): NO